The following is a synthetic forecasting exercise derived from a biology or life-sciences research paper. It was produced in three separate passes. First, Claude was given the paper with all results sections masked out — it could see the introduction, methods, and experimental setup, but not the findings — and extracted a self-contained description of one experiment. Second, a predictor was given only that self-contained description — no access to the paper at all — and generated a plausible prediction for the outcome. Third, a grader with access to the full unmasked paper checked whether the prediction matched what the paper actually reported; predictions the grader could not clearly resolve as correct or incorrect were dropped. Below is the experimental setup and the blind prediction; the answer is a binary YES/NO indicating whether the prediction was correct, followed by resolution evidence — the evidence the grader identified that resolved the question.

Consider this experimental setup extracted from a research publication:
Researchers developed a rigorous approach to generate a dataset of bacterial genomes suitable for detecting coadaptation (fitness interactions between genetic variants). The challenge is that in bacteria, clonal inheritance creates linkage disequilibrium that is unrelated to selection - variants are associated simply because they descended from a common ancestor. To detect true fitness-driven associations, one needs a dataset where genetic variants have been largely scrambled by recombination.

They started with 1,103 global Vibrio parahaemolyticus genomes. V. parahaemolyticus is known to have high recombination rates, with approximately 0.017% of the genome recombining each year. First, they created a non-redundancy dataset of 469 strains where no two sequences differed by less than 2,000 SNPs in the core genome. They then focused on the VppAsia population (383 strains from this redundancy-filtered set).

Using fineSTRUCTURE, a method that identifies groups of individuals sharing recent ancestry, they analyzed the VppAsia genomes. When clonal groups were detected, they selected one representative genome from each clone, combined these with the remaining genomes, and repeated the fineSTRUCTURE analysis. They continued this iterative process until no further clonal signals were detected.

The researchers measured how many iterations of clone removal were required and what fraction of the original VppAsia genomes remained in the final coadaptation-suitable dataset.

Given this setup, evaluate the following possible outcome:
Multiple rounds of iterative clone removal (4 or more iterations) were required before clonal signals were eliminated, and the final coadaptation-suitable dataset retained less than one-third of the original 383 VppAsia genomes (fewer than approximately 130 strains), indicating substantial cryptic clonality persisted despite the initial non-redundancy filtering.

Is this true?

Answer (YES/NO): NO